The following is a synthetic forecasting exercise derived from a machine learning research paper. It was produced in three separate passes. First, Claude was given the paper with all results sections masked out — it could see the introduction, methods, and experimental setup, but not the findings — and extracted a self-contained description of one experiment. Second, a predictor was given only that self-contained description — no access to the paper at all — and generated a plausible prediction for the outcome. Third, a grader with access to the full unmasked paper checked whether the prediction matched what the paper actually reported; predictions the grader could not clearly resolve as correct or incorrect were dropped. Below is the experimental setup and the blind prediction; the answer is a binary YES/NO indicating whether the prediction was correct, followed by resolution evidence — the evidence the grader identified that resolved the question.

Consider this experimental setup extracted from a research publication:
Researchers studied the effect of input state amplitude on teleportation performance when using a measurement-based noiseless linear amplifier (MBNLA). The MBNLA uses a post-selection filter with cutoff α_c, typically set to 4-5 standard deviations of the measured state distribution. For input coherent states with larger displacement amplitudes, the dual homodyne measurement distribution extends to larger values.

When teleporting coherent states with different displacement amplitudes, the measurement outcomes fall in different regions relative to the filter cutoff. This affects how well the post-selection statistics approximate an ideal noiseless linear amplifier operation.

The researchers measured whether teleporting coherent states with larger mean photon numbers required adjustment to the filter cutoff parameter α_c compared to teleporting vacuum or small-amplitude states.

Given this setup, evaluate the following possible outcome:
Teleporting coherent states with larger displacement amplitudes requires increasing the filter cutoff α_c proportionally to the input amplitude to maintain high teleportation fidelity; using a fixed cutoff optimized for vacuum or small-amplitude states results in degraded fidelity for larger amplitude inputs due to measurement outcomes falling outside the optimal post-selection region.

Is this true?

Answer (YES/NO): NO